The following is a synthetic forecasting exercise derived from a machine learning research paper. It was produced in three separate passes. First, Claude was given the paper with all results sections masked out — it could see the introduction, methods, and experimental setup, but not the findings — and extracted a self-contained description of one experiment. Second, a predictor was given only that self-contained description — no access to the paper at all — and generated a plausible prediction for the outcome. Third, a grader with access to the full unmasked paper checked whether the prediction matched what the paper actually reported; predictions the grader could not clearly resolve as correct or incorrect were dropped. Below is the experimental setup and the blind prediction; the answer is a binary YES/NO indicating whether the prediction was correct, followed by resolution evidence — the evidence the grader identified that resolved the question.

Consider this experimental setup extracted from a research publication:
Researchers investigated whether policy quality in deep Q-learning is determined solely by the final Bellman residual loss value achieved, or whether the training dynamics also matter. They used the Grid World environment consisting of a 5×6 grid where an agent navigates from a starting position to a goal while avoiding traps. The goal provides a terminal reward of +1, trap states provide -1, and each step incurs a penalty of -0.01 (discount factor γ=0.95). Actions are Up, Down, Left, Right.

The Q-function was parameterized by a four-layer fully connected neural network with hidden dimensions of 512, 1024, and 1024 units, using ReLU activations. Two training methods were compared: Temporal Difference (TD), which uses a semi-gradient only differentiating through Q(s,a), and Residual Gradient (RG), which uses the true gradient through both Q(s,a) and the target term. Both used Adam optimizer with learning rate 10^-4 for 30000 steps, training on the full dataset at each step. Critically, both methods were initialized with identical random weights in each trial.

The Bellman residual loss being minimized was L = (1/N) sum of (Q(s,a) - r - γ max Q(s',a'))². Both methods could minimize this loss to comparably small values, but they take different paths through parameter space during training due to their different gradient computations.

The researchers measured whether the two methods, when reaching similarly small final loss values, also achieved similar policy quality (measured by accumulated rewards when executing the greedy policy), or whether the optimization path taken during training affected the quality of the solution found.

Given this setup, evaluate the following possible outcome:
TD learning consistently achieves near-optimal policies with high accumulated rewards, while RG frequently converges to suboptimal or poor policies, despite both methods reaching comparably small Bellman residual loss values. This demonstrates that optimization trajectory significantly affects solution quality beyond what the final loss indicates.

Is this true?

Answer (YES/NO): YES